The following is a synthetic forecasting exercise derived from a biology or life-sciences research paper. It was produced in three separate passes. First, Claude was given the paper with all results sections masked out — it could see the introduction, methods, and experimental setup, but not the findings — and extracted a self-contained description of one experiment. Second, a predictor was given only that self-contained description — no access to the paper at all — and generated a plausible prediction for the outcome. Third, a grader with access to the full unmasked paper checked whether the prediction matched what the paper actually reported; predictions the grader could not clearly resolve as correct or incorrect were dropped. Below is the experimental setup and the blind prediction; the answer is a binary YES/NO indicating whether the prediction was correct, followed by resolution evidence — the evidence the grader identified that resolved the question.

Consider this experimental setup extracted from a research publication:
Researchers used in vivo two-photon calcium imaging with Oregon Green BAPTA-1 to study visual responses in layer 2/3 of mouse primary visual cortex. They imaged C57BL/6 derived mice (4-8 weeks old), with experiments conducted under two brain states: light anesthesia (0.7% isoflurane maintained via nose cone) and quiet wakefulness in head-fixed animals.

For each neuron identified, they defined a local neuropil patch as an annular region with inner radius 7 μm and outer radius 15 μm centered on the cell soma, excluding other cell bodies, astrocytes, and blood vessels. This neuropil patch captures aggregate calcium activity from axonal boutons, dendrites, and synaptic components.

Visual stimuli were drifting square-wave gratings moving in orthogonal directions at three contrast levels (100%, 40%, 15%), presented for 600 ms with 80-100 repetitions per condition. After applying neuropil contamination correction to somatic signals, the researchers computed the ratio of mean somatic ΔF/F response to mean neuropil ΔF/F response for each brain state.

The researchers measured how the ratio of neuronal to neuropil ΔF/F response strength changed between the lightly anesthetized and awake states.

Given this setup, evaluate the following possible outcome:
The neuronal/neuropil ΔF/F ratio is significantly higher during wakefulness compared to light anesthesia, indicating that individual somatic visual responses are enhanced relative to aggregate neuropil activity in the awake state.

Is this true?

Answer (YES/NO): YES